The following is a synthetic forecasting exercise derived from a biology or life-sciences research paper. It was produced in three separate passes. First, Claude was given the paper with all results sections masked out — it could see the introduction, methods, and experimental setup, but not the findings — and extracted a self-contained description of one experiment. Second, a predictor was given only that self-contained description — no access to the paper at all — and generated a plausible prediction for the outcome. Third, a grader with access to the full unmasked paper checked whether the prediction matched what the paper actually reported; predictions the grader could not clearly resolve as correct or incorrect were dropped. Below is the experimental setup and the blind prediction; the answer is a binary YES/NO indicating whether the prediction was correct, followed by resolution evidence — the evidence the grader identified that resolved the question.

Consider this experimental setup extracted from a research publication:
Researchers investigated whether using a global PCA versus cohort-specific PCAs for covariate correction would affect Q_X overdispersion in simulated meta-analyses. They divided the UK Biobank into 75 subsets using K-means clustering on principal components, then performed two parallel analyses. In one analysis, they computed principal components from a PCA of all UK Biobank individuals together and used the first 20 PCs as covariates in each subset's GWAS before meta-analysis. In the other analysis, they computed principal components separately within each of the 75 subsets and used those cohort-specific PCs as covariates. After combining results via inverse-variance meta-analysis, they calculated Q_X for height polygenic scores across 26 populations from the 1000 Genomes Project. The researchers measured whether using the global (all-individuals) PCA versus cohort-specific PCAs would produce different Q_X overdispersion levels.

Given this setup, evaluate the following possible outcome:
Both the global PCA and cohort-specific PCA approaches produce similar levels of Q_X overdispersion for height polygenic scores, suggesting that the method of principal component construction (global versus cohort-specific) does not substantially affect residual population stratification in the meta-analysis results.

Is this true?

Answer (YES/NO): YES